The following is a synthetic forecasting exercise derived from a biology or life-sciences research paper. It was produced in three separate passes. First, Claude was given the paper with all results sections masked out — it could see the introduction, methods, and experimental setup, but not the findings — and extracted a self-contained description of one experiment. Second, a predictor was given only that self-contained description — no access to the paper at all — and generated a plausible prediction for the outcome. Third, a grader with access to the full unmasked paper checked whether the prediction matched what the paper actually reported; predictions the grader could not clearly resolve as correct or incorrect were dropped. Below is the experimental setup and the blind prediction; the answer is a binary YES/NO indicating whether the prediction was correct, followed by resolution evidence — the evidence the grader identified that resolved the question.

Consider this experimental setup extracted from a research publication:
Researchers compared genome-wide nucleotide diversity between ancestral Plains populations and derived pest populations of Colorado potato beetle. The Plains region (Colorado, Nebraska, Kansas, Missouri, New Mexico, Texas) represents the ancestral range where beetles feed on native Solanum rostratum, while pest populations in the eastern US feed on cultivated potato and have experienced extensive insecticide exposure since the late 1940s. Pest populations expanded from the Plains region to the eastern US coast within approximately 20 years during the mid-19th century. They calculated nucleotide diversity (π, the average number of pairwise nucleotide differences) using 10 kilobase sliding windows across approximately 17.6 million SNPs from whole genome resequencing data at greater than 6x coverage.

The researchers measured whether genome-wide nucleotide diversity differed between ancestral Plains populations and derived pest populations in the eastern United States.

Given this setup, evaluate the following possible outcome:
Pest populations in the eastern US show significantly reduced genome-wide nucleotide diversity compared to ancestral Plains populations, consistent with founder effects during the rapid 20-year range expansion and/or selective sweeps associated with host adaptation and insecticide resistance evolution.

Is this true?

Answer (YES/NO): YES